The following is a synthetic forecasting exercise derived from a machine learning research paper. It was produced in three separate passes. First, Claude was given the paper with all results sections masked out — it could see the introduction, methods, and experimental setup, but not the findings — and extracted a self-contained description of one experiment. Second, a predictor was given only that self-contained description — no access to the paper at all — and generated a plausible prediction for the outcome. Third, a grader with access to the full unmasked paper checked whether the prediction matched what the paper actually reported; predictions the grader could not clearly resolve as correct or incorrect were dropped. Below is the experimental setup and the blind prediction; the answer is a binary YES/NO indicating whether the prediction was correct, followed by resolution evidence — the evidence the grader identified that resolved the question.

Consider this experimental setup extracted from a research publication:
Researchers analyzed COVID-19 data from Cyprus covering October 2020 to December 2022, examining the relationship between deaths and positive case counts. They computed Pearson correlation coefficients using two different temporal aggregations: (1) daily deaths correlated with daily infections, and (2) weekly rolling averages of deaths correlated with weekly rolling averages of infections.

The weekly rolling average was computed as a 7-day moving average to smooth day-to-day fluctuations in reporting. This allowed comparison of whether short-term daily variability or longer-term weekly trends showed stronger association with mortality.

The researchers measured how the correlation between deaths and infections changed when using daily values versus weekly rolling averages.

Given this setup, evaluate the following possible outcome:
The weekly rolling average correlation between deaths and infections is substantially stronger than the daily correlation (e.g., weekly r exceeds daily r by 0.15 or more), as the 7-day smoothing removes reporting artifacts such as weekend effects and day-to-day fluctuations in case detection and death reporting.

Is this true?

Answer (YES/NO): YES